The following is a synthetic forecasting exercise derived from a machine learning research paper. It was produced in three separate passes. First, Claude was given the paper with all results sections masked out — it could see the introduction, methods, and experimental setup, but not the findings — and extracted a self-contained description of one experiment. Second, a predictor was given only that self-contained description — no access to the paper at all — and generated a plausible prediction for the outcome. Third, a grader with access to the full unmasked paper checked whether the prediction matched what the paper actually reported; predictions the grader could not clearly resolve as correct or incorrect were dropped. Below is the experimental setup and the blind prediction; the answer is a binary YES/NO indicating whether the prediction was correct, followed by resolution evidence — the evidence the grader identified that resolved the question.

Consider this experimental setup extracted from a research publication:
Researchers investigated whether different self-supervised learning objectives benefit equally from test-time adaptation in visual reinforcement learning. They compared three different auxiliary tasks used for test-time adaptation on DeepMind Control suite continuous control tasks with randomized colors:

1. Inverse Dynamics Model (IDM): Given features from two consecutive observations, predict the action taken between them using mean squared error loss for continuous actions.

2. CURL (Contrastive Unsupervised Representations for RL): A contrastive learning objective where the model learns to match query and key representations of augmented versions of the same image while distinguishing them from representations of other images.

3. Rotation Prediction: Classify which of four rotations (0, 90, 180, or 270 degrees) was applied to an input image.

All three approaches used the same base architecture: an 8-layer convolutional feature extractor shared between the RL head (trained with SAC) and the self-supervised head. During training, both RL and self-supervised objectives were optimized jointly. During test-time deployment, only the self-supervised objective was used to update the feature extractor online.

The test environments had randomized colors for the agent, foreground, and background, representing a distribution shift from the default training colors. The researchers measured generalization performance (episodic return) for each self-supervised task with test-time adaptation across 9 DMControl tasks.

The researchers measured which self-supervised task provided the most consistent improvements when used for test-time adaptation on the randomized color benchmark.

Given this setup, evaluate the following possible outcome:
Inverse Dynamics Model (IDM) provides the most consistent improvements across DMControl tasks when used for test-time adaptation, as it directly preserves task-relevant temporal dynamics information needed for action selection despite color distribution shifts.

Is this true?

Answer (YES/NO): YES